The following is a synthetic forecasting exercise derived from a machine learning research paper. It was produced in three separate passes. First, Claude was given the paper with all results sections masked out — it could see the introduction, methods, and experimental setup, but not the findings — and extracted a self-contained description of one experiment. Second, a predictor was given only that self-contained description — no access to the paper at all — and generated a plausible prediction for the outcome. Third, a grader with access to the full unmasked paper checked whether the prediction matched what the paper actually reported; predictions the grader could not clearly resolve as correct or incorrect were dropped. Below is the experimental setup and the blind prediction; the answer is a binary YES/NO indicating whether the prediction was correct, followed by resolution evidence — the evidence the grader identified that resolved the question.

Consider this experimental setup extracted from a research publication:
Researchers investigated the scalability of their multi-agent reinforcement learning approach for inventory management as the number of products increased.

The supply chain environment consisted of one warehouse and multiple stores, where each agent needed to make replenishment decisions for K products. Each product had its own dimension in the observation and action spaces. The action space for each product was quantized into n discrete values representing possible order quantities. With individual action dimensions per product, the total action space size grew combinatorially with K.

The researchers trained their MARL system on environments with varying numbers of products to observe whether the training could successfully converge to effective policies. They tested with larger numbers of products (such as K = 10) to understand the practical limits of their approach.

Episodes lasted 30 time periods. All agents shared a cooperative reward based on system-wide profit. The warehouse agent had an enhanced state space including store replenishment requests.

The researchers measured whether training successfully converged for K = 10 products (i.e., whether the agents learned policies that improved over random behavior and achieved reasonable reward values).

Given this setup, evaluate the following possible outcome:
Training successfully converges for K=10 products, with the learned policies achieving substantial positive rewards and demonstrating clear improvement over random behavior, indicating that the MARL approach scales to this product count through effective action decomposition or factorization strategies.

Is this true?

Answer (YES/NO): YES